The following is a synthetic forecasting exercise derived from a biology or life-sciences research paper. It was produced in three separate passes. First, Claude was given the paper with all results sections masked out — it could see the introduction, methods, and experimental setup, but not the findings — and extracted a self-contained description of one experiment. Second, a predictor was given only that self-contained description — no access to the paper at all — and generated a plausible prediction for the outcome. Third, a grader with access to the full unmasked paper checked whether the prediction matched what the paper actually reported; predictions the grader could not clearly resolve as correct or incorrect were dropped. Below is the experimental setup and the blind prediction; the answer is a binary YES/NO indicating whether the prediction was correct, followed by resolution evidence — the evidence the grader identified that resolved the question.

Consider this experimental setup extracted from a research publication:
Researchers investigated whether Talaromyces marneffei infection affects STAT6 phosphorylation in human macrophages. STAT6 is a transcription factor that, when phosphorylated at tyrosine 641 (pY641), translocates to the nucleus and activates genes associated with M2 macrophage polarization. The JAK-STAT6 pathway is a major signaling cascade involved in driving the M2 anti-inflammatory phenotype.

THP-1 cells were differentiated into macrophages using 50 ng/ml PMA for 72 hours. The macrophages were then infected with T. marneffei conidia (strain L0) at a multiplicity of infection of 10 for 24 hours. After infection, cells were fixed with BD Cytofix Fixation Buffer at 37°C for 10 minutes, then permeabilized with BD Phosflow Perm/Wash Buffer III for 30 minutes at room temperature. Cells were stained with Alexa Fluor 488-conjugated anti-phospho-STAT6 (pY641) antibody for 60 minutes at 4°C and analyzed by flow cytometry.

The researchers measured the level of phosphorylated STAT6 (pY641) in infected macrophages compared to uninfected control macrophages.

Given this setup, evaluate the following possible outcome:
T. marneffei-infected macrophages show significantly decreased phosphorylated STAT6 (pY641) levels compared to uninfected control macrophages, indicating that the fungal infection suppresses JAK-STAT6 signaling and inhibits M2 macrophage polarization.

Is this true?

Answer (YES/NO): NO